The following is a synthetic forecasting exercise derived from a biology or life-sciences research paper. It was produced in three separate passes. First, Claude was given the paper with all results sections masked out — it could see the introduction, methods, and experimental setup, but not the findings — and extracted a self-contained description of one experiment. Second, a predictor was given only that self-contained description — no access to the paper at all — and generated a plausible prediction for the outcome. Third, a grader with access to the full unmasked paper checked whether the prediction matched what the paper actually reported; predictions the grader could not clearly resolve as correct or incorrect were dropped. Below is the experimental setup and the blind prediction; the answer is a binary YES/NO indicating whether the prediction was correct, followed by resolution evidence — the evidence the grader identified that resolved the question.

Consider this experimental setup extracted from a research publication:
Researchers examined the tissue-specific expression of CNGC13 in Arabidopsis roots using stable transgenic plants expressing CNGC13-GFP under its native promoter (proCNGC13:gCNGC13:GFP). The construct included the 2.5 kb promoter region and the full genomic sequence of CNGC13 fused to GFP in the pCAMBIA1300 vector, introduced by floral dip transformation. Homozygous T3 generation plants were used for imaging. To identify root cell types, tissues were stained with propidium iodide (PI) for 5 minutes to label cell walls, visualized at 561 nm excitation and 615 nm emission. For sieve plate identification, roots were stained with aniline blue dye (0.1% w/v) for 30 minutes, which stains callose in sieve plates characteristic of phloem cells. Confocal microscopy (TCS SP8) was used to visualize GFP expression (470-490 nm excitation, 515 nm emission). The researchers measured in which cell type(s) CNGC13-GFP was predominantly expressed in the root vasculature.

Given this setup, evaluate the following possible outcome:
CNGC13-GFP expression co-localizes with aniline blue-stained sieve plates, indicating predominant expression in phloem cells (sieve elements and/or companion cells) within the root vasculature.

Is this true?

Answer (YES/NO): YES